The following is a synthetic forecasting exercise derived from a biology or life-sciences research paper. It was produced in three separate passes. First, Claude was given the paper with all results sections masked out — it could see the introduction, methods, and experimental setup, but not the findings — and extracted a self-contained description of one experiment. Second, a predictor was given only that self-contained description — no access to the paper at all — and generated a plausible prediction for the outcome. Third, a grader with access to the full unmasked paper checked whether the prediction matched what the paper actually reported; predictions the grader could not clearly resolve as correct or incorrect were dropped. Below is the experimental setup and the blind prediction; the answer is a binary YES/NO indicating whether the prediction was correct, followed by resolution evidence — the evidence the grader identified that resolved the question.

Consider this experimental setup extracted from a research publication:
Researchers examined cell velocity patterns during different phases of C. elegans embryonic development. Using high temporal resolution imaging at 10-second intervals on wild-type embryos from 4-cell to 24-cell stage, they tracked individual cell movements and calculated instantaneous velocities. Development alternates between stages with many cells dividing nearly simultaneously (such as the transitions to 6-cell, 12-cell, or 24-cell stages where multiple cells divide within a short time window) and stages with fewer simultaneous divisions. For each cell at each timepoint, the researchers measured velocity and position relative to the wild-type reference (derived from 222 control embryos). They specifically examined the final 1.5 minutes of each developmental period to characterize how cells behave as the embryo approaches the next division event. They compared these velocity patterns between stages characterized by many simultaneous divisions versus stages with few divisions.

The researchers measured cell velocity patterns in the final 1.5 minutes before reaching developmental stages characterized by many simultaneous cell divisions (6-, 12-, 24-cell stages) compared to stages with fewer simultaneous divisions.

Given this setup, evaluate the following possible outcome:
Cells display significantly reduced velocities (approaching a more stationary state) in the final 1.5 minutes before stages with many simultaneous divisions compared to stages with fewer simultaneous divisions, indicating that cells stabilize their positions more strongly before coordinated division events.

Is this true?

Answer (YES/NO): YES